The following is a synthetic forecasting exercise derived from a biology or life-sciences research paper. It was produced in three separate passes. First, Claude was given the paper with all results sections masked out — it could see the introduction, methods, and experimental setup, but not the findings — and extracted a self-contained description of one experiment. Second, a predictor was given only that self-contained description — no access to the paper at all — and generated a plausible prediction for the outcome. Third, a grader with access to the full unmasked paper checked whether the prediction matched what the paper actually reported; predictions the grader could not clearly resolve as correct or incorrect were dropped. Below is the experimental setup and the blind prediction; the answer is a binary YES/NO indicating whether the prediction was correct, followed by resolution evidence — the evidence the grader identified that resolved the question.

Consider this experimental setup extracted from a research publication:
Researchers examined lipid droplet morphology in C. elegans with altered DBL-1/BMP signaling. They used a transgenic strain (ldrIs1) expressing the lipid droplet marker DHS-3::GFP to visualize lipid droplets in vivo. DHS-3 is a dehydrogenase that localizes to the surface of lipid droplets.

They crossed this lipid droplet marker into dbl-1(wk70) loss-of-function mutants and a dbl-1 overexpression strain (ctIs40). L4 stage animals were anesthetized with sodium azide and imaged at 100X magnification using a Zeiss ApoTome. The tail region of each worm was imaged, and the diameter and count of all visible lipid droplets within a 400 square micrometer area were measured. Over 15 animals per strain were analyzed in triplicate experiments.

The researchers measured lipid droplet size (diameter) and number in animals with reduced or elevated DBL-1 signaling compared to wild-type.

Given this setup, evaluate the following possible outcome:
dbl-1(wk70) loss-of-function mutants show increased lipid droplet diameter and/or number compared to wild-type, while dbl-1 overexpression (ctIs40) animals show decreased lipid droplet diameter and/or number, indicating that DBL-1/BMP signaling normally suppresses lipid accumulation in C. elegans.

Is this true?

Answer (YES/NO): NO